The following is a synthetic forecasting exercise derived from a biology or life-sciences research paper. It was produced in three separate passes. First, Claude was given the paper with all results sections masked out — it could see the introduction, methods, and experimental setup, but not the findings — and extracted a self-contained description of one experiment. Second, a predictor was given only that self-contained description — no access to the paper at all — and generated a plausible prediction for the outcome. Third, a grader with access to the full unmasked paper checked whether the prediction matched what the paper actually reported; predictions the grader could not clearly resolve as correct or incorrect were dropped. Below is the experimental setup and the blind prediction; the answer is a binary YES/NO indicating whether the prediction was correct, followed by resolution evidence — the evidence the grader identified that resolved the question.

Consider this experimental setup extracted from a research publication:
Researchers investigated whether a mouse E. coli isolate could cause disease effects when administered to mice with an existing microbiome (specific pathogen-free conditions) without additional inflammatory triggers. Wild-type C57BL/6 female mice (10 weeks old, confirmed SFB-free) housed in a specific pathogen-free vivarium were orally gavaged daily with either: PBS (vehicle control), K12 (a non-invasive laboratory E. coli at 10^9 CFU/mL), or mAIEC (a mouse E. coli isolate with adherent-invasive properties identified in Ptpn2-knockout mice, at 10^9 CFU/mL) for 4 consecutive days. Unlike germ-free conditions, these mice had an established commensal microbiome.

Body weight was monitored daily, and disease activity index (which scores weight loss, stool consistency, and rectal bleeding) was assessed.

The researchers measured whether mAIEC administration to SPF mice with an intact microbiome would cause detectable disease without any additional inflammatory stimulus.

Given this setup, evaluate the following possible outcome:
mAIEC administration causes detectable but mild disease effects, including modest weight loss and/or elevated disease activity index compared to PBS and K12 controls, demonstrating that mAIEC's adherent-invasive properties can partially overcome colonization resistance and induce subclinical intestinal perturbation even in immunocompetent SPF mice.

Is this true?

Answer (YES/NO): YES